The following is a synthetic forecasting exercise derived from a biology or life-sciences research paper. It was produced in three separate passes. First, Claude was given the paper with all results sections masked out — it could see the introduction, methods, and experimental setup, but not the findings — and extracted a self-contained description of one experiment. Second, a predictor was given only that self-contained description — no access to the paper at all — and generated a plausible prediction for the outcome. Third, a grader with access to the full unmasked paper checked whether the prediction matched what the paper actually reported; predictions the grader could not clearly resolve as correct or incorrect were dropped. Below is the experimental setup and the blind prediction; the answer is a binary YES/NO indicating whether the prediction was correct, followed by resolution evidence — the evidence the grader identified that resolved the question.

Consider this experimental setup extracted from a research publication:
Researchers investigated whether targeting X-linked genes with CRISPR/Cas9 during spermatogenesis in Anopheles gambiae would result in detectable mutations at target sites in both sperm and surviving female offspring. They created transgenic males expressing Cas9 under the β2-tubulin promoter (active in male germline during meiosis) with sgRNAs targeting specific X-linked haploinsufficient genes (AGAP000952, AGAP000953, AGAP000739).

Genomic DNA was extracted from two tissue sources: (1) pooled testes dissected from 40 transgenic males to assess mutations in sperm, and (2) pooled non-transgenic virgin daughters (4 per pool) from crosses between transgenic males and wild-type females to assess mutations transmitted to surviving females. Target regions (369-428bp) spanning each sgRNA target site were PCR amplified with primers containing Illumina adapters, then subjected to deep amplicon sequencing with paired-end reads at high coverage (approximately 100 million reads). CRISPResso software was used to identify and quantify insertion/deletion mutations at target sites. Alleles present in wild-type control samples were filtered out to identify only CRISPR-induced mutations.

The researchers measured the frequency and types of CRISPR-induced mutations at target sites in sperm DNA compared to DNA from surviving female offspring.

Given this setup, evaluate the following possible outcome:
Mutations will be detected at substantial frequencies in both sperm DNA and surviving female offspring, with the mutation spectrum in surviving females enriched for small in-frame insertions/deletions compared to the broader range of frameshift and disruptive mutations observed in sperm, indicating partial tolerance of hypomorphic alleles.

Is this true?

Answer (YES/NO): NO